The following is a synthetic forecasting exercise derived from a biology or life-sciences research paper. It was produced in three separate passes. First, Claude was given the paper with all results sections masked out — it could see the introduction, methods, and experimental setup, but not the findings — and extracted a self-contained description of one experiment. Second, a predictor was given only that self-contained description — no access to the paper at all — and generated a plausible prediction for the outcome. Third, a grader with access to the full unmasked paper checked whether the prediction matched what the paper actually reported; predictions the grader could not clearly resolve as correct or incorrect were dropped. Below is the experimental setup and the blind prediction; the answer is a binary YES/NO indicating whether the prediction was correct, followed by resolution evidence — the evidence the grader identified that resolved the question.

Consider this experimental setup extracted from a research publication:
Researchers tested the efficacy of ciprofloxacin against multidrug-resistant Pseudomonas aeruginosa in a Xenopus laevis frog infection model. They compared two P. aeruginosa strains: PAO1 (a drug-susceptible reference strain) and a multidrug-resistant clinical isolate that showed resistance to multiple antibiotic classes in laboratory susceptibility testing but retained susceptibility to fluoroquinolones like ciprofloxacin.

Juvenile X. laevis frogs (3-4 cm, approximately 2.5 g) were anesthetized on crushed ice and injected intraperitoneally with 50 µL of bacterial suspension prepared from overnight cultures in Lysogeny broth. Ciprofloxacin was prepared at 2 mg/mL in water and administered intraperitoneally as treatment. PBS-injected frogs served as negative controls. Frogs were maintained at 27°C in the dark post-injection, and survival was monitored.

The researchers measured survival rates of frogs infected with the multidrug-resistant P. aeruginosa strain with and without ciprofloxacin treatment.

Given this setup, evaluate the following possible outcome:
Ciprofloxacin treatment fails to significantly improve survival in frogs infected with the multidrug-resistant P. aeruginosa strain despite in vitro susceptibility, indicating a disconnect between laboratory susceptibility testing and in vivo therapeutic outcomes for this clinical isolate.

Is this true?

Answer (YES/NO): NO